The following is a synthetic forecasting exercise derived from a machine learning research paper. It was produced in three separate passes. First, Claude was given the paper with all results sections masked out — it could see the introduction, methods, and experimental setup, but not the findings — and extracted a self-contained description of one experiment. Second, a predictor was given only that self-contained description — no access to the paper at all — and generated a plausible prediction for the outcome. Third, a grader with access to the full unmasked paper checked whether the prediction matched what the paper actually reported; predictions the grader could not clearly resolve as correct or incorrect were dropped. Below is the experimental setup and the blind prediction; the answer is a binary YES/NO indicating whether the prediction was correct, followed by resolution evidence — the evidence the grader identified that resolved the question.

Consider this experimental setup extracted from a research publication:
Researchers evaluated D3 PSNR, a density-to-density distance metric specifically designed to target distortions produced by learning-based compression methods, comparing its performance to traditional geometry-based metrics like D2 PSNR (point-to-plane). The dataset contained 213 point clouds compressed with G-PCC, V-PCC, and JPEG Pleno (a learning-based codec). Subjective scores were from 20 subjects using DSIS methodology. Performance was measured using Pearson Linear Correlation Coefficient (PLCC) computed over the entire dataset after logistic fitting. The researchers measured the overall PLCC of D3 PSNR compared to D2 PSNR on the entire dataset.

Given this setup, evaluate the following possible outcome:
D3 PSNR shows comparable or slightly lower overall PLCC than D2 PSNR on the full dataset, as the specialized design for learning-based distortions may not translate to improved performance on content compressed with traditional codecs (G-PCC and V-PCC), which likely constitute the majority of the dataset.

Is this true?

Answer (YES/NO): NO